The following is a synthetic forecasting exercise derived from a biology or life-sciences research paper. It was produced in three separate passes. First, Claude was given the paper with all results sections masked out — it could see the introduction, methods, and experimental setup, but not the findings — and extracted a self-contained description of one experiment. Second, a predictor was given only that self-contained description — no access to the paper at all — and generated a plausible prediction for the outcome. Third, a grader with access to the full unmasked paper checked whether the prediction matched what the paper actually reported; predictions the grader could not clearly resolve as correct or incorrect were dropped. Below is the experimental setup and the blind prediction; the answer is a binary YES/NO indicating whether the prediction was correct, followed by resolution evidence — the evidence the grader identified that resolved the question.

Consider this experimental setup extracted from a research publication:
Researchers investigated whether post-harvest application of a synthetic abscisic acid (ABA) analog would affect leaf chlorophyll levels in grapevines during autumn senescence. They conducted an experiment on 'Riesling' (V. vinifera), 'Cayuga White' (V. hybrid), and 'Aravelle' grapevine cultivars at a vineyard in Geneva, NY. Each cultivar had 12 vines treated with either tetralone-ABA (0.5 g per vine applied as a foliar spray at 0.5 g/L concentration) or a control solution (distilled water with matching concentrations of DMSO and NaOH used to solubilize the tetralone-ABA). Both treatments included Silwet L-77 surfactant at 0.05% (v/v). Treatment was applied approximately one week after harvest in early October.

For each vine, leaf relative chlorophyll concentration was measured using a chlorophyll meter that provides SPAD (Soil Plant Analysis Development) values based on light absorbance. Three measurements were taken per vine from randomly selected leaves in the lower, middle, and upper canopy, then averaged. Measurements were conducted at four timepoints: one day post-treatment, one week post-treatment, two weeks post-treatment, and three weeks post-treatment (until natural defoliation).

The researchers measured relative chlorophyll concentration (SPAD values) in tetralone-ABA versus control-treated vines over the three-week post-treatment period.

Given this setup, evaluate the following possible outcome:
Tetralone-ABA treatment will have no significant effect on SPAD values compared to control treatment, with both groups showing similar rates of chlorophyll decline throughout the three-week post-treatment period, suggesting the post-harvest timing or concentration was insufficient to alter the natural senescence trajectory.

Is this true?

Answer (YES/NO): NO